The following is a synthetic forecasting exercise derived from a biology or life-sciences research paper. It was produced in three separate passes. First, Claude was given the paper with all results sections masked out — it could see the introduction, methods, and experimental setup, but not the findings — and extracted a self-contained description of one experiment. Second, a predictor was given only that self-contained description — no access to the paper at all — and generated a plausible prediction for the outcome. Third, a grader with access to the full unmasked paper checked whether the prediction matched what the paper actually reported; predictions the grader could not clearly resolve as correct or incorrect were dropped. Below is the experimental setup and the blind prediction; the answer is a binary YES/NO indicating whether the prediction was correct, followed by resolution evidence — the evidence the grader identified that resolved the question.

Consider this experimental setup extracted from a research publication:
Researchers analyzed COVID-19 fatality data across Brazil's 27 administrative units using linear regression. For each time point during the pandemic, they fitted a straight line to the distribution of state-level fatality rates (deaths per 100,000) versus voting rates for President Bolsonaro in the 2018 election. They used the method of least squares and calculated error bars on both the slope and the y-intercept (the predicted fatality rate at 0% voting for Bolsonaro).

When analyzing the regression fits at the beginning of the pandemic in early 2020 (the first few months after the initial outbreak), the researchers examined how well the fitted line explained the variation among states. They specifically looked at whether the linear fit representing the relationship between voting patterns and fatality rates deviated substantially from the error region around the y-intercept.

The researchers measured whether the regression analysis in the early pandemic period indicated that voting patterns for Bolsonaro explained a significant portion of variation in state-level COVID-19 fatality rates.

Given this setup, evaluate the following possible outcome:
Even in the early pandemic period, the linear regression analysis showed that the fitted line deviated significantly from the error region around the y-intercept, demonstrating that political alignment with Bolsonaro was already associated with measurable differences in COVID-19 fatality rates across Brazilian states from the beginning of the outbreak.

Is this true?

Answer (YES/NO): NO